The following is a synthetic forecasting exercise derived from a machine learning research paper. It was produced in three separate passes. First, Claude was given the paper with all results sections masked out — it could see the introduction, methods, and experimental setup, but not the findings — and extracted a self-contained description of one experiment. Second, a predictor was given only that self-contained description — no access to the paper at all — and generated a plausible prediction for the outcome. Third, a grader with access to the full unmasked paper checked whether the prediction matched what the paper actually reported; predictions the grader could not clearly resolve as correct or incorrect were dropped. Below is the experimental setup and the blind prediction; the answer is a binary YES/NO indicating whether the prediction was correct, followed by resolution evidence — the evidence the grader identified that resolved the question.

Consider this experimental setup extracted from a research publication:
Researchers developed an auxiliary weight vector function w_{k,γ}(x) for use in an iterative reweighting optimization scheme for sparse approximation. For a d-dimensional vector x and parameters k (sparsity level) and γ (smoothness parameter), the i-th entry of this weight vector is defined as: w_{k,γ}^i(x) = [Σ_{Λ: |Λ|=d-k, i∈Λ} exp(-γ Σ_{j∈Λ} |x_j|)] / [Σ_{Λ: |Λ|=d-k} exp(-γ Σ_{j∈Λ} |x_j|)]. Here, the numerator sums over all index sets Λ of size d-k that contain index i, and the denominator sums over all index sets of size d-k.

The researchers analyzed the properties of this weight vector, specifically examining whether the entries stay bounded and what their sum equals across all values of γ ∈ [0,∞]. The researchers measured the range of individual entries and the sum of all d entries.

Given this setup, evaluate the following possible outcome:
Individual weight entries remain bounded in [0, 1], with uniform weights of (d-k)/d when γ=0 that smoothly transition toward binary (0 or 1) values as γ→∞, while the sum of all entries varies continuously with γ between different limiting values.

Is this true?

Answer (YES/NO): NO